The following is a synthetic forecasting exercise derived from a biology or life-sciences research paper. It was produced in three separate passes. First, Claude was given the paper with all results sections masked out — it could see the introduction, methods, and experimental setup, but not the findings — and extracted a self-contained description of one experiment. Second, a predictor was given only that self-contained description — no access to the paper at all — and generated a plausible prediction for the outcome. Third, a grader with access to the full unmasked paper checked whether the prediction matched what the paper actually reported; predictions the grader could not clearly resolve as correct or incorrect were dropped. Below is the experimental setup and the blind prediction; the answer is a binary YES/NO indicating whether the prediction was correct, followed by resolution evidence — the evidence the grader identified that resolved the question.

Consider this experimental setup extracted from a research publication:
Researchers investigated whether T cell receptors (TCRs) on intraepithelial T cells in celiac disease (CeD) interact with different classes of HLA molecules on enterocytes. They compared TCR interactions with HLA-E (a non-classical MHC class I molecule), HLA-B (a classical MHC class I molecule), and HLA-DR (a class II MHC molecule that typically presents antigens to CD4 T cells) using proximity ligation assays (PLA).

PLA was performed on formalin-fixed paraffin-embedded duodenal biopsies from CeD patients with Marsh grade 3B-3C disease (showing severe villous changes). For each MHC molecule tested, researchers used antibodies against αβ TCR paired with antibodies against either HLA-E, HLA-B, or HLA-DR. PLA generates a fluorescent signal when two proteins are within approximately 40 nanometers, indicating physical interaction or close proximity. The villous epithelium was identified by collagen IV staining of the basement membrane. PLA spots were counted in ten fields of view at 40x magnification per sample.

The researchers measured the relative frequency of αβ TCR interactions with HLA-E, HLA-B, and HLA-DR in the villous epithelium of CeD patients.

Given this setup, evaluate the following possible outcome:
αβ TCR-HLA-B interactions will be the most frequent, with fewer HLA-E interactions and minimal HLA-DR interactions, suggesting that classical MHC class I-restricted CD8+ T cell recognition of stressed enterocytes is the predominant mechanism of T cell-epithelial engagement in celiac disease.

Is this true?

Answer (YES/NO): NO